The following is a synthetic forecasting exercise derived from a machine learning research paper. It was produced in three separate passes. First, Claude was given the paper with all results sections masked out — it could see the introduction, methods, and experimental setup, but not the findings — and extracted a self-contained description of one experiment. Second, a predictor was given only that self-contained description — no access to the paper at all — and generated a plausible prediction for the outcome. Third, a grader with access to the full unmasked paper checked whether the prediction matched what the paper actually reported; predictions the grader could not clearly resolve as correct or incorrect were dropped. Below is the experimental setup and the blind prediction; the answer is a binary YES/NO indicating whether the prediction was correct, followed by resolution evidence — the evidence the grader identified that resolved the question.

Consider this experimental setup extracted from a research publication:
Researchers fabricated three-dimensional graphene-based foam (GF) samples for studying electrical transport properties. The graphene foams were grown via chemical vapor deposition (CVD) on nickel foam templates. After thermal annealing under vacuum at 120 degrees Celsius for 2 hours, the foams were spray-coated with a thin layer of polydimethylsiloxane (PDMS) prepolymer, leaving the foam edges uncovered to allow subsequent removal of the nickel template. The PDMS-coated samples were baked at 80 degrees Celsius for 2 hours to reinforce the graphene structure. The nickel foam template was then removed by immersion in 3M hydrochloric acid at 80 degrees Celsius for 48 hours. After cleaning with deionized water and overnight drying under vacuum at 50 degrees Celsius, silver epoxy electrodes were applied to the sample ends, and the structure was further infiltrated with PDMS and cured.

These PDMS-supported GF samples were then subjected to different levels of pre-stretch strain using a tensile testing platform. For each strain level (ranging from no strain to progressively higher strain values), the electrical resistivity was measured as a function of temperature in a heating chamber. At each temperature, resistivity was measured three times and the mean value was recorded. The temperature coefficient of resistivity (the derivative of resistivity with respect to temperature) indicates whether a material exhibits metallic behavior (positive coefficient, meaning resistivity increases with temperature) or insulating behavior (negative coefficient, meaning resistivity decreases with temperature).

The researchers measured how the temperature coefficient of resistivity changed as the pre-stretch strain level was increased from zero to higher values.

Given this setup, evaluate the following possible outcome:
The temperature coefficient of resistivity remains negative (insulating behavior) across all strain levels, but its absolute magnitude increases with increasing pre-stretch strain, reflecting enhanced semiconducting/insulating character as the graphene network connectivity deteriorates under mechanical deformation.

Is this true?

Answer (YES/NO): NO